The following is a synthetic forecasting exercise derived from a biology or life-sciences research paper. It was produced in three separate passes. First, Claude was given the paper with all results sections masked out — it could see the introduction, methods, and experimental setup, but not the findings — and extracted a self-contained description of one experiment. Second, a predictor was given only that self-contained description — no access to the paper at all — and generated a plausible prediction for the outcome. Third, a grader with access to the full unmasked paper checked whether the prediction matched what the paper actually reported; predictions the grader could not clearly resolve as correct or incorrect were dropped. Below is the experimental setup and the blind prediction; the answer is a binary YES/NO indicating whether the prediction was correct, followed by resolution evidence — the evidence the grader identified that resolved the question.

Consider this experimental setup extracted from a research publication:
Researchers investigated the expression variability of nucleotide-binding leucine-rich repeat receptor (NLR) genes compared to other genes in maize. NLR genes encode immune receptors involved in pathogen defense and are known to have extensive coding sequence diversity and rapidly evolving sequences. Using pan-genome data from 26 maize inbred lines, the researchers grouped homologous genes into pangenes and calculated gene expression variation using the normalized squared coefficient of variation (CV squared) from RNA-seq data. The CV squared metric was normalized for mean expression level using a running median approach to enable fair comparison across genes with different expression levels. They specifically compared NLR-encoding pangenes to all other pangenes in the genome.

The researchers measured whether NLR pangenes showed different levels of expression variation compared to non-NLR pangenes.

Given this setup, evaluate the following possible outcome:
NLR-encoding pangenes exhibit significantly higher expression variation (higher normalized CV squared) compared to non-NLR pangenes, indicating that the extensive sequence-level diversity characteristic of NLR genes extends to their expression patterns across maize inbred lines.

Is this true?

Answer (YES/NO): YES